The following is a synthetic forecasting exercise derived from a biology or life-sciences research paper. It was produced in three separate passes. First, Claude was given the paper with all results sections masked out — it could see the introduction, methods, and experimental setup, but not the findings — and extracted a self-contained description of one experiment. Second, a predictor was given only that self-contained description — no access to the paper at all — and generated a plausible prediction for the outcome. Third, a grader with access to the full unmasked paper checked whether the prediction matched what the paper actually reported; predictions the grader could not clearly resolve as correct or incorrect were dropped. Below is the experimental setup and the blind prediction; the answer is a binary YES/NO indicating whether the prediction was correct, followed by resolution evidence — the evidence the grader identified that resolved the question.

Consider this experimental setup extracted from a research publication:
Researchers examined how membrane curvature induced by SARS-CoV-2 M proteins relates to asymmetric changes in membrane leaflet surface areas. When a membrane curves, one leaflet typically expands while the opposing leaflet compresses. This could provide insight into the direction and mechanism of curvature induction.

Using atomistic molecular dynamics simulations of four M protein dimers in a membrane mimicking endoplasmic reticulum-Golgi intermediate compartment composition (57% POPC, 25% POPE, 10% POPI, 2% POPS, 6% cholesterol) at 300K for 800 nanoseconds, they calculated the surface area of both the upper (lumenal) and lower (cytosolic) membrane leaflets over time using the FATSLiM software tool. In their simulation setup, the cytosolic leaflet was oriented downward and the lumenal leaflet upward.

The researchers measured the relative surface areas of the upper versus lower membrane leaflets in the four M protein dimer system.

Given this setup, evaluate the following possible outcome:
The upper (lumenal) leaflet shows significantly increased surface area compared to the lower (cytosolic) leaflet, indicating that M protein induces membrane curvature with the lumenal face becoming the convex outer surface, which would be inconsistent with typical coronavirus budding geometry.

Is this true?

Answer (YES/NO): NO